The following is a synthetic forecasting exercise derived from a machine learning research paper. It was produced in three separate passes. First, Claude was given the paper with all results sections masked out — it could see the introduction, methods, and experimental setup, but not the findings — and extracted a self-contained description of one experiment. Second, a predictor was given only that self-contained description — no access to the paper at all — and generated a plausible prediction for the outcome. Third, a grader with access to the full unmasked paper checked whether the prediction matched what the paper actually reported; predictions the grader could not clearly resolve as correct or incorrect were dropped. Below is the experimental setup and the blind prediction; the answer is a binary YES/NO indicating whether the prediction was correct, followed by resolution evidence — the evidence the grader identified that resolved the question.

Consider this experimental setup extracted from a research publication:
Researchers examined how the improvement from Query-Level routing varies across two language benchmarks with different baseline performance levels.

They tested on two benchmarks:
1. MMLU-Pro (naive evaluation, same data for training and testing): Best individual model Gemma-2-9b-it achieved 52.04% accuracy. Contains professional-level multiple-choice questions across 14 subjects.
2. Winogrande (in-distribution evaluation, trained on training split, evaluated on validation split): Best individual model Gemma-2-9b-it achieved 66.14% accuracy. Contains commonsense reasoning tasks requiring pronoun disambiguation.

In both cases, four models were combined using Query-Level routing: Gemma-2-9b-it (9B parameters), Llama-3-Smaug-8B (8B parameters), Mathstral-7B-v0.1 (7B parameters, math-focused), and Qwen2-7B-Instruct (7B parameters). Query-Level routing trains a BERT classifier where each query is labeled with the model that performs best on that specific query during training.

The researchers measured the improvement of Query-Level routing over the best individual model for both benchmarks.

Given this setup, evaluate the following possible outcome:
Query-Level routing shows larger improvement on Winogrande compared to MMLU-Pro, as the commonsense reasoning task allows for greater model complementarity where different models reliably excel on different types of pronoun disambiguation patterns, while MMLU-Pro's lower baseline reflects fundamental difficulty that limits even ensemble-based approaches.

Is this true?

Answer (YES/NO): NO